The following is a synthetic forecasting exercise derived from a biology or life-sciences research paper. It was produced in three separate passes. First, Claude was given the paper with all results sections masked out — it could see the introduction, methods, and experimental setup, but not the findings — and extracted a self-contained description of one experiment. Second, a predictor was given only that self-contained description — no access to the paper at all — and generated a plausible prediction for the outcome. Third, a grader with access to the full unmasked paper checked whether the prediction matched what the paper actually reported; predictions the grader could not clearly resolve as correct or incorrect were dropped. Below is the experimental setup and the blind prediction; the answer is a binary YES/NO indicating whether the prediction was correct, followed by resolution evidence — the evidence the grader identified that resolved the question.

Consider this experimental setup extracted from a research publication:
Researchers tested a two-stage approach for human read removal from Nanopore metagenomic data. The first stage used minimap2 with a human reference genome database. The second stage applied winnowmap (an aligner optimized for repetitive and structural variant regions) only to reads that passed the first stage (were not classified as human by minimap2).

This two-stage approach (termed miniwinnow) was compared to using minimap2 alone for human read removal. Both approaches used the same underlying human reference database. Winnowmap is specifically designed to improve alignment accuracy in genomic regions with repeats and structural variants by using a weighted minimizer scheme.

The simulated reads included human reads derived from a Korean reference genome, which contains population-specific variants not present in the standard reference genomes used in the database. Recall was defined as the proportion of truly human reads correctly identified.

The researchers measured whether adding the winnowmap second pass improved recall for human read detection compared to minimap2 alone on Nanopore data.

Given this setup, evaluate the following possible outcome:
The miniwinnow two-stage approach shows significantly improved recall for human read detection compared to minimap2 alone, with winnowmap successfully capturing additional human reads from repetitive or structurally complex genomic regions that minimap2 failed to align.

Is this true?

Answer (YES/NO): NO